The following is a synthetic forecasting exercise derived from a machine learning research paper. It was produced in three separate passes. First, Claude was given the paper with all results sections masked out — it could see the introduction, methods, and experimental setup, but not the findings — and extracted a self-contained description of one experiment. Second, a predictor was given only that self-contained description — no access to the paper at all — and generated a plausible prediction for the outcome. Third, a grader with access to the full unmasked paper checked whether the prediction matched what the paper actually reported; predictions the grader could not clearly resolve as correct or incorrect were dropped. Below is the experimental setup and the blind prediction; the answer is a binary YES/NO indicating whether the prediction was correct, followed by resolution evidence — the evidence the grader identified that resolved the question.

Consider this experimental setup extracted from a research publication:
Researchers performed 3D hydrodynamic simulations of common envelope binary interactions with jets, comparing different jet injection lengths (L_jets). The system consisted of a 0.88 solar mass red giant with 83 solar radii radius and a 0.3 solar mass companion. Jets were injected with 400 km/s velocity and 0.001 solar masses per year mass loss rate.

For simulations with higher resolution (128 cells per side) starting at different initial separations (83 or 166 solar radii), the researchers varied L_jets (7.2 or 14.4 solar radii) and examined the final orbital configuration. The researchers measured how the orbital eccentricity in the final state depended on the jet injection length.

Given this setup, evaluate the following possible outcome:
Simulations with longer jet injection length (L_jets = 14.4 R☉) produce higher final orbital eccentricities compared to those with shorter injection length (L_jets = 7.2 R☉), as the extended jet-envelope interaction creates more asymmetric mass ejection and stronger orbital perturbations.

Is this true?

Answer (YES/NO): NO